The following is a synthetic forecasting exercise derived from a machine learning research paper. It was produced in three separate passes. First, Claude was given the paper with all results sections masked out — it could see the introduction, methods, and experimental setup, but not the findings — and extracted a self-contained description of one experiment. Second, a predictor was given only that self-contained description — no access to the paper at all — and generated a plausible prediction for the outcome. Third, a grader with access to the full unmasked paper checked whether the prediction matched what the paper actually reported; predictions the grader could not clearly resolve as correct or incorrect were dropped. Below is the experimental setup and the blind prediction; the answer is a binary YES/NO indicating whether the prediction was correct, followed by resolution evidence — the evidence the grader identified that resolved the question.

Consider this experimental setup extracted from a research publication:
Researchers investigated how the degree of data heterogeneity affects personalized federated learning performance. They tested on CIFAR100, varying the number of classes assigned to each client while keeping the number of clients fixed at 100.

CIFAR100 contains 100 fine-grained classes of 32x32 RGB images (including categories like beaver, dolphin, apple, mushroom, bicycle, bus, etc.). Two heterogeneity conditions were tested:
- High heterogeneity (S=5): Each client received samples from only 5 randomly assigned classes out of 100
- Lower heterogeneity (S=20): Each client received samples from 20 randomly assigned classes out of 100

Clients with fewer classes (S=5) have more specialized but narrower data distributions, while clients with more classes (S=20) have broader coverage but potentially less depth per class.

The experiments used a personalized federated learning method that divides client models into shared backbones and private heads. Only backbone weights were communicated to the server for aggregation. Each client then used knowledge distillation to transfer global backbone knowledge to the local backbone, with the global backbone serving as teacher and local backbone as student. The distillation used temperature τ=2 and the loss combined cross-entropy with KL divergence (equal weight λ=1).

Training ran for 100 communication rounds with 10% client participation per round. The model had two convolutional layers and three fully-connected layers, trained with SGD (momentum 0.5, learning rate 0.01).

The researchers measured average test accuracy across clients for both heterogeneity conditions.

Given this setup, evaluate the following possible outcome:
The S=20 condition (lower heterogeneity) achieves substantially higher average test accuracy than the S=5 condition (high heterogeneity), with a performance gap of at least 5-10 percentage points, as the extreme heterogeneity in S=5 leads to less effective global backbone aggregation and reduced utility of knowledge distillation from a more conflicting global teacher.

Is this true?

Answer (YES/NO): NO